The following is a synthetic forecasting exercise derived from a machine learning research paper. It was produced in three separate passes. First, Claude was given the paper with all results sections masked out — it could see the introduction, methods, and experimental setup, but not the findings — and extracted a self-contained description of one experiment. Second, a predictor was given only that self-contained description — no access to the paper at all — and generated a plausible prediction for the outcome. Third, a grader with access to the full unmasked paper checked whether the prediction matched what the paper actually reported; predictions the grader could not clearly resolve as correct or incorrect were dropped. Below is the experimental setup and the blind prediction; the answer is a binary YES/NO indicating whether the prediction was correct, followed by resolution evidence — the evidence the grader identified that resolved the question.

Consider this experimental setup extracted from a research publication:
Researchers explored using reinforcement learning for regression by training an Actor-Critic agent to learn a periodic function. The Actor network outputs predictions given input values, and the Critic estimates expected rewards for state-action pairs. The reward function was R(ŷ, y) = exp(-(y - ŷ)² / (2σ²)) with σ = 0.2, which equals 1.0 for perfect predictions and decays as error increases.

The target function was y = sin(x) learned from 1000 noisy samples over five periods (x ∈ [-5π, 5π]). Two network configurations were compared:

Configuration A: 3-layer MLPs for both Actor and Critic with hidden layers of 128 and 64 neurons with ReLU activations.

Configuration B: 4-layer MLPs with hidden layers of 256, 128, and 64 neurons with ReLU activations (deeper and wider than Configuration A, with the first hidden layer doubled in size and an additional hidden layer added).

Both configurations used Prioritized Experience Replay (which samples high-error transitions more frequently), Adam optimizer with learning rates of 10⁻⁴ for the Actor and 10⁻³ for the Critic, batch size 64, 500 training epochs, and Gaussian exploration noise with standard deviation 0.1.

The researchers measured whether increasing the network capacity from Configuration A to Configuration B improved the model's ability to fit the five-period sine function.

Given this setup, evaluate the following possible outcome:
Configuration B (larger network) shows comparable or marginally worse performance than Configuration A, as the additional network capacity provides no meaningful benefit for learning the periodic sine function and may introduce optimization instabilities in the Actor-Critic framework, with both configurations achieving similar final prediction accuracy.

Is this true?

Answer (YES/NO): NO